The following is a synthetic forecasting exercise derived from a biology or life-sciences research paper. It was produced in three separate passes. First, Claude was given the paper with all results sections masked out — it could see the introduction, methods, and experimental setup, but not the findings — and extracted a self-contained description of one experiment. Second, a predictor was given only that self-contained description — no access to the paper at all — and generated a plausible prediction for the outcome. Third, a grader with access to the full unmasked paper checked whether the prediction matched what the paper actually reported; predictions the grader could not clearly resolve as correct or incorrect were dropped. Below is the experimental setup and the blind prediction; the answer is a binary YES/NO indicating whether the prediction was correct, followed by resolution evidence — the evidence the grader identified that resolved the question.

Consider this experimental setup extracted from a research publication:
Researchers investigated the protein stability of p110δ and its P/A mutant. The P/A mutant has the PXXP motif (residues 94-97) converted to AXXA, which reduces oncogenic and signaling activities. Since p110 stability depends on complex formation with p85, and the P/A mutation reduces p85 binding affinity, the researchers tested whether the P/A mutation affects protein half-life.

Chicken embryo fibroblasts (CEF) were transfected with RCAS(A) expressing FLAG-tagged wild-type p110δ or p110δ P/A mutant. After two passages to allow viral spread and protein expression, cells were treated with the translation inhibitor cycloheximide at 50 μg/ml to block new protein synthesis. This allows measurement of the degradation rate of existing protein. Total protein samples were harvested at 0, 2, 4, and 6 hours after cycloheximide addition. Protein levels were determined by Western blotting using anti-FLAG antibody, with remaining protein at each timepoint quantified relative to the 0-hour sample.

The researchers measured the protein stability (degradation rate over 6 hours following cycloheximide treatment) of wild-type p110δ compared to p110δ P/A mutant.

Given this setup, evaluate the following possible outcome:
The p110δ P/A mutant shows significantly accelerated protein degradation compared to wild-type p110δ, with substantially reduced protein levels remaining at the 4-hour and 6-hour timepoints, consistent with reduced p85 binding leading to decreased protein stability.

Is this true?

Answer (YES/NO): NO